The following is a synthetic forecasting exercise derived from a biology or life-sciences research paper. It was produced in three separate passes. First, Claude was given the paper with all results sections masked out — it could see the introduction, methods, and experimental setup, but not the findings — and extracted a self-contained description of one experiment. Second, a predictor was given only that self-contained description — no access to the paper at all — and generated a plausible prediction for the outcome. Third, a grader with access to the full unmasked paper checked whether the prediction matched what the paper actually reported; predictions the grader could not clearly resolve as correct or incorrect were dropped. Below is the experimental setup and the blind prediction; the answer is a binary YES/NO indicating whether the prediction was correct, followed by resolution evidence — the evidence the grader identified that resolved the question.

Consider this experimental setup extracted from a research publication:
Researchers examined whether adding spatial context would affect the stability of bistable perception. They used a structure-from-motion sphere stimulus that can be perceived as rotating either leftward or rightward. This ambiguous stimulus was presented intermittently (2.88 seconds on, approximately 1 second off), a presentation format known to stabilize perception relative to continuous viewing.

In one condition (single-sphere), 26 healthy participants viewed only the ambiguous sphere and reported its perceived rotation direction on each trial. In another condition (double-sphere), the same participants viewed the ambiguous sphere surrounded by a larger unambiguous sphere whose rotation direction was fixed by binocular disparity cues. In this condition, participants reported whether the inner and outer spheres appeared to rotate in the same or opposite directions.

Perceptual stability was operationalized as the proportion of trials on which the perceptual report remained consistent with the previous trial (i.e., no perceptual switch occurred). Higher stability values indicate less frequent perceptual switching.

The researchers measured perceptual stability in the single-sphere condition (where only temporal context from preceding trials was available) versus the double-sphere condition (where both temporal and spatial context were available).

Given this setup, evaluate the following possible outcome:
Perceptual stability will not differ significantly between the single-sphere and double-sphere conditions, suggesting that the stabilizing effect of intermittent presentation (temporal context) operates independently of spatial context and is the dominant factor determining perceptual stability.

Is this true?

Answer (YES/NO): NO